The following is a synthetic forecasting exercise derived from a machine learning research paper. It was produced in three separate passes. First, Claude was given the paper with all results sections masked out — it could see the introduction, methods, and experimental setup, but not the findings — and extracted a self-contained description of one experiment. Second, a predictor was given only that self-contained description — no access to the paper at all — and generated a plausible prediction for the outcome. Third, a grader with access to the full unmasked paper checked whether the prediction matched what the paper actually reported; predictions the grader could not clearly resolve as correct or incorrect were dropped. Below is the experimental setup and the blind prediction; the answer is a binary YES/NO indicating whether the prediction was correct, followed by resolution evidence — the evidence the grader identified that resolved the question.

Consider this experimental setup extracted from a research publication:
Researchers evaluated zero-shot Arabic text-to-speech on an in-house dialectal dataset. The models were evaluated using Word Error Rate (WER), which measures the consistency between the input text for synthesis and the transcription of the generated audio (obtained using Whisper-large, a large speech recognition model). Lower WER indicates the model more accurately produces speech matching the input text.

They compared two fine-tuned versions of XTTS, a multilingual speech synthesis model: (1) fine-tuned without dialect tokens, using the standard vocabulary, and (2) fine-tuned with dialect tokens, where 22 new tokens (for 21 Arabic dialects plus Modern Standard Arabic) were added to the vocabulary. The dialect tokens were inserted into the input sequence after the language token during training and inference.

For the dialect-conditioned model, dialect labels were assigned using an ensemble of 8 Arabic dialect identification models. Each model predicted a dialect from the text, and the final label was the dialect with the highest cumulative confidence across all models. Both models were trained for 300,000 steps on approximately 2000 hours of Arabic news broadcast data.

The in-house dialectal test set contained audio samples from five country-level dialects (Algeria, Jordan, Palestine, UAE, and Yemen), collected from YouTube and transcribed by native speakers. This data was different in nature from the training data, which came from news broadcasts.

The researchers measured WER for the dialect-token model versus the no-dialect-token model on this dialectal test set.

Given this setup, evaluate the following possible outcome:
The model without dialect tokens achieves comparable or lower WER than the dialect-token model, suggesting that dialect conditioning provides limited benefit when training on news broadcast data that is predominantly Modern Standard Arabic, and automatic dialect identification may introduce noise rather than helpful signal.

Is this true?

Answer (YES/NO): YES